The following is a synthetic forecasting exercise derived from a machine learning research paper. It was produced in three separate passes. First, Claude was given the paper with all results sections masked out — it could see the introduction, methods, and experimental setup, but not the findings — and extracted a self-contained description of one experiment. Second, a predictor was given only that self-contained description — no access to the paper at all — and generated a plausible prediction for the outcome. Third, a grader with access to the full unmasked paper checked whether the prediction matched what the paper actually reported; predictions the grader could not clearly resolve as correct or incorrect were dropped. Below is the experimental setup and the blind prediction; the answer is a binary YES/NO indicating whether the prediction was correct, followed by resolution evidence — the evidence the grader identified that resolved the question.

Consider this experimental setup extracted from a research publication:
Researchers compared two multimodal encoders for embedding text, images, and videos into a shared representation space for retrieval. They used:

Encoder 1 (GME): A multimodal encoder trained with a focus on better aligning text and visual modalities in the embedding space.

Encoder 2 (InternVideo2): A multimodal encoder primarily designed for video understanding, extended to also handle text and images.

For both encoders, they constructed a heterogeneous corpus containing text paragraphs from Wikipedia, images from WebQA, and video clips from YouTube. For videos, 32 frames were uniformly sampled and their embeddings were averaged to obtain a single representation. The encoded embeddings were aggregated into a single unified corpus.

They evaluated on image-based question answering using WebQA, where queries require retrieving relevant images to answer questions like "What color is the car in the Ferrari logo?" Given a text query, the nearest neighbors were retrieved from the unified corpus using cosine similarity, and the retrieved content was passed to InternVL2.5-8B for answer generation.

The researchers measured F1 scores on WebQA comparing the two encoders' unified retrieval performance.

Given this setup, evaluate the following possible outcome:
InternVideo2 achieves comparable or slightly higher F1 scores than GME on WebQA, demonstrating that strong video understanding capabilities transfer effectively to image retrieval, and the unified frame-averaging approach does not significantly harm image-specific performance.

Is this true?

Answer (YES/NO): NO